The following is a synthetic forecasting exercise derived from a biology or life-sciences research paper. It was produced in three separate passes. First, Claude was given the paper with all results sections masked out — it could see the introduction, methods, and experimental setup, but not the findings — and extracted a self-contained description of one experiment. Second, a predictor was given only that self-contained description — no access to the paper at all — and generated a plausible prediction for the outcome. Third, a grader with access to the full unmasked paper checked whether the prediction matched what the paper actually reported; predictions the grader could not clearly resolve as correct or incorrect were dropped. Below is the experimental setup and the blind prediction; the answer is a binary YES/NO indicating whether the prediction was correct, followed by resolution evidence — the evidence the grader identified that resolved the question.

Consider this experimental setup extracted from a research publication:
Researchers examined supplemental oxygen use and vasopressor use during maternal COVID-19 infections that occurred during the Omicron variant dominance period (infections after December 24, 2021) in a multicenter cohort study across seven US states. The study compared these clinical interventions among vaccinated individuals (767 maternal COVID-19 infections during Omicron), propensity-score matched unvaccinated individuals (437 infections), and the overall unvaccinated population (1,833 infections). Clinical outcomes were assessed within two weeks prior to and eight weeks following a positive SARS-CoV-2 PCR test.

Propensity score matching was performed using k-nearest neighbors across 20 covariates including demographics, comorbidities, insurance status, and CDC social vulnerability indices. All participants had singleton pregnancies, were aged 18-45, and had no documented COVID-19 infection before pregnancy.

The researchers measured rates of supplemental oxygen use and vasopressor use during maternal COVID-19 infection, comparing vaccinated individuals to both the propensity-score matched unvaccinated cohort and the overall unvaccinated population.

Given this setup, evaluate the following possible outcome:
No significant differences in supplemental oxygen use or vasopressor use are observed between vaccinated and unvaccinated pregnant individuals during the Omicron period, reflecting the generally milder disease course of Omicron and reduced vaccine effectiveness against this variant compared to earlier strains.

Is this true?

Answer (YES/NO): NO